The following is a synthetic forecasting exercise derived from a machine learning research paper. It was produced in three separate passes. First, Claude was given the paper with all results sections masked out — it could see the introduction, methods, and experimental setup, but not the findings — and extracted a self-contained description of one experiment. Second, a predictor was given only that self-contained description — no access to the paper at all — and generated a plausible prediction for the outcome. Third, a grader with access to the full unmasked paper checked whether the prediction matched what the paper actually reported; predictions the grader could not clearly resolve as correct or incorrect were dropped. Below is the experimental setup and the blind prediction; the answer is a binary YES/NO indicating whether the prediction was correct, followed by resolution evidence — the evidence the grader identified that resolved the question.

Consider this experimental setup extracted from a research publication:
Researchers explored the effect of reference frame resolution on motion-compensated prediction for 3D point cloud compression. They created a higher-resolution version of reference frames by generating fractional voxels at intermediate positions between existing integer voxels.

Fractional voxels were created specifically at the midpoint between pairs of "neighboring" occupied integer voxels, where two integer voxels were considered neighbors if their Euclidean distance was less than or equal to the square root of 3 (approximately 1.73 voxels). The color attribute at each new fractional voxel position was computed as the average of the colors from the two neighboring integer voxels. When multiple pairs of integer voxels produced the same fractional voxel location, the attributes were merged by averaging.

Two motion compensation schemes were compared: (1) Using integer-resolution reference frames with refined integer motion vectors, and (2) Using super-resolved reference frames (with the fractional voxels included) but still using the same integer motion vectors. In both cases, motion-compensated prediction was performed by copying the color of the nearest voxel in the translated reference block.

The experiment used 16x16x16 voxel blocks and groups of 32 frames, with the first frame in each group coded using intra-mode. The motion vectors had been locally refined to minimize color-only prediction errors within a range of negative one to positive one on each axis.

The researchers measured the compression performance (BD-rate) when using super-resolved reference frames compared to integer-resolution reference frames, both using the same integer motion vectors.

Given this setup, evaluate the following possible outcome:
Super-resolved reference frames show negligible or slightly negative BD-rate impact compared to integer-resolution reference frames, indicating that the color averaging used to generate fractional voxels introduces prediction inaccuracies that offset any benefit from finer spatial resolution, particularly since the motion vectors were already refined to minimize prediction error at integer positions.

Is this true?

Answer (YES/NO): NO